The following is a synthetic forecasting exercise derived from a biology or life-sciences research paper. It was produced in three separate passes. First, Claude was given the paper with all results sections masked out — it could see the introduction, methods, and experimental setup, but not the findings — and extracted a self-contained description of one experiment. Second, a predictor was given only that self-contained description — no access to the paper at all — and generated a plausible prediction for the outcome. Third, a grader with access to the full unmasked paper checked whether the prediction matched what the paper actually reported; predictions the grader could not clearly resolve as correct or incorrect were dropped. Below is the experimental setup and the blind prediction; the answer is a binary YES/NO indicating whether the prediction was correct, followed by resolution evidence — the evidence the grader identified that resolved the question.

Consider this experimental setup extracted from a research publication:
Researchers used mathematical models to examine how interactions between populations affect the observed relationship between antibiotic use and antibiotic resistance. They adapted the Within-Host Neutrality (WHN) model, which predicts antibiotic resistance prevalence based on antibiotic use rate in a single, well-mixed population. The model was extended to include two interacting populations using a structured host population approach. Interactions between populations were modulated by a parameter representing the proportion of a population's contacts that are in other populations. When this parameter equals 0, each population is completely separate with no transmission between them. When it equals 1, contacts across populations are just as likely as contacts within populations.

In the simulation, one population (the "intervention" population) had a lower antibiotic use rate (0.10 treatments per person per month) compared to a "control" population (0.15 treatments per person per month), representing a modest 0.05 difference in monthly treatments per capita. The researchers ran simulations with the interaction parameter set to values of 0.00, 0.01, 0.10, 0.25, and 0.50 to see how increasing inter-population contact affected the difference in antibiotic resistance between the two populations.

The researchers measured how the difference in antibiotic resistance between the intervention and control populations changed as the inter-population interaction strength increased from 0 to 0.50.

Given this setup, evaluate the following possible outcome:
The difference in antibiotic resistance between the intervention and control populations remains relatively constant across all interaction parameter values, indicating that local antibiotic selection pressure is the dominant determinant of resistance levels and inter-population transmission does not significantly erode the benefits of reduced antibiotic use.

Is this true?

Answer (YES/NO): NO